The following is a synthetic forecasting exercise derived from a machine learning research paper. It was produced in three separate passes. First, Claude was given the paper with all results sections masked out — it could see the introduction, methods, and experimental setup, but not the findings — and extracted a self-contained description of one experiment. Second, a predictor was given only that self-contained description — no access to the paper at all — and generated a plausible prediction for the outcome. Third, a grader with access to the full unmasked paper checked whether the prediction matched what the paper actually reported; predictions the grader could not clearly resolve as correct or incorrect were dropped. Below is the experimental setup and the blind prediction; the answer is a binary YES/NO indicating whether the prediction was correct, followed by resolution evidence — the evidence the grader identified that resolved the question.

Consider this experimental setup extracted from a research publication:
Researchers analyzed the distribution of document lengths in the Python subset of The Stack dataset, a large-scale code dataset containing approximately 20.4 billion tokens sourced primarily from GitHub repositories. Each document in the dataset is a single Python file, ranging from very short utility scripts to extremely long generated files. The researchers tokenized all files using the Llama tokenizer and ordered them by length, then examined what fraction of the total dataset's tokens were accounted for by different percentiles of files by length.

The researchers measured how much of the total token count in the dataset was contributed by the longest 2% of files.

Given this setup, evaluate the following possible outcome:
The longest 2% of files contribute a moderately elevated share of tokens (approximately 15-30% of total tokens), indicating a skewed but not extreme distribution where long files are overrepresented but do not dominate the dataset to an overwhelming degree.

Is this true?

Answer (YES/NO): YES